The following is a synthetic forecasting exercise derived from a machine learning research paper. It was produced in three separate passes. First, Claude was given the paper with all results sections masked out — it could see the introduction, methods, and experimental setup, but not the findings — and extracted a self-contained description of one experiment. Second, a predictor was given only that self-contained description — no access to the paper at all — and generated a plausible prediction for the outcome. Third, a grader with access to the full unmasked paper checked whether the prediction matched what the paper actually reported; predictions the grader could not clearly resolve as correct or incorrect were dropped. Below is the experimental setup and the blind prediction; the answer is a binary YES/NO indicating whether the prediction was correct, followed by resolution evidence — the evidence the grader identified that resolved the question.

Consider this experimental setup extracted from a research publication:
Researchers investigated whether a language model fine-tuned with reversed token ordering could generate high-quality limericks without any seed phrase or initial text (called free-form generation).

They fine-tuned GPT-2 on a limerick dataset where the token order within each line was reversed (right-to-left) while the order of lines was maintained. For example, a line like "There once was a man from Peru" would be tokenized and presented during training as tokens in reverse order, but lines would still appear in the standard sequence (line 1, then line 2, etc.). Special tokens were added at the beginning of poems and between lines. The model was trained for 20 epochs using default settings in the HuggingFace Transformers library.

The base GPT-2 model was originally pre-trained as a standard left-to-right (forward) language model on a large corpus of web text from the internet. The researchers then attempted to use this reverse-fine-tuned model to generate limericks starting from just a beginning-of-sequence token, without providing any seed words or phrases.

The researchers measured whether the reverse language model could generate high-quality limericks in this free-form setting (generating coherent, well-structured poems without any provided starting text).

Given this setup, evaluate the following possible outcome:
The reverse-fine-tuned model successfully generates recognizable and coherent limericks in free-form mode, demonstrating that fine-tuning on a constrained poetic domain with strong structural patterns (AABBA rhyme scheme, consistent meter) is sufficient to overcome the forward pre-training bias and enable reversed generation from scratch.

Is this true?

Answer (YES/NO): NO